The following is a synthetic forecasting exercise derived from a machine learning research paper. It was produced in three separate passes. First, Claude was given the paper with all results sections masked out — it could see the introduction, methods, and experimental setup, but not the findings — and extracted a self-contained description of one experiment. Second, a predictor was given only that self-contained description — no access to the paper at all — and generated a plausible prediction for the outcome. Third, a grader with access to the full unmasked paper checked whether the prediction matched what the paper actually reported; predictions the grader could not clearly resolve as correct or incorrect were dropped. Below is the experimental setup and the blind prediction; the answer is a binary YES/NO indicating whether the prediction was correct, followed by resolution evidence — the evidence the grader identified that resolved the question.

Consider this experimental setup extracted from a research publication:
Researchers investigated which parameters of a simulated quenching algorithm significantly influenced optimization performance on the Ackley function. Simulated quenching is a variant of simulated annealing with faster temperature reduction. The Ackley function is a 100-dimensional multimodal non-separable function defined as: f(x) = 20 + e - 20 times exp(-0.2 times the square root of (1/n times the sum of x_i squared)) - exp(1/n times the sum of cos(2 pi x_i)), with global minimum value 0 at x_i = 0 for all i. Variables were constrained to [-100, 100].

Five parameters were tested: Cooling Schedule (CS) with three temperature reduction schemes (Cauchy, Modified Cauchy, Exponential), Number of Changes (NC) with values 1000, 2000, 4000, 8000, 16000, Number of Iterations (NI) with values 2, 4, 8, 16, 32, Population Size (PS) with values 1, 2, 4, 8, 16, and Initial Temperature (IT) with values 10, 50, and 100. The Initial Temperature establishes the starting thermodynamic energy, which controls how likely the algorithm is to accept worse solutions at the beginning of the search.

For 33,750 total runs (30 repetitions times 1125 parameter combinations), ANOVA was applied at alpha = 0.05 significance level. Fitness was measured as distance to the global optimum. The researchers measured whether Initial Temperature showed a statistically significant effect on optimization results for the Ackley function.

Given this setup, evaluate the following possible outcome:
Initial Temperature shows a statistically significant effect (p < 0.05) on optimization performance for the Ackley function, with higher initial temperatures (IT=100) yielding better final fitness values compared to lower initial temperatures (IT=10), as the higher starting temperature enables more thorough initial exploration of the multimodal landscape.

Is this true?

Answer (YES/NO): NO